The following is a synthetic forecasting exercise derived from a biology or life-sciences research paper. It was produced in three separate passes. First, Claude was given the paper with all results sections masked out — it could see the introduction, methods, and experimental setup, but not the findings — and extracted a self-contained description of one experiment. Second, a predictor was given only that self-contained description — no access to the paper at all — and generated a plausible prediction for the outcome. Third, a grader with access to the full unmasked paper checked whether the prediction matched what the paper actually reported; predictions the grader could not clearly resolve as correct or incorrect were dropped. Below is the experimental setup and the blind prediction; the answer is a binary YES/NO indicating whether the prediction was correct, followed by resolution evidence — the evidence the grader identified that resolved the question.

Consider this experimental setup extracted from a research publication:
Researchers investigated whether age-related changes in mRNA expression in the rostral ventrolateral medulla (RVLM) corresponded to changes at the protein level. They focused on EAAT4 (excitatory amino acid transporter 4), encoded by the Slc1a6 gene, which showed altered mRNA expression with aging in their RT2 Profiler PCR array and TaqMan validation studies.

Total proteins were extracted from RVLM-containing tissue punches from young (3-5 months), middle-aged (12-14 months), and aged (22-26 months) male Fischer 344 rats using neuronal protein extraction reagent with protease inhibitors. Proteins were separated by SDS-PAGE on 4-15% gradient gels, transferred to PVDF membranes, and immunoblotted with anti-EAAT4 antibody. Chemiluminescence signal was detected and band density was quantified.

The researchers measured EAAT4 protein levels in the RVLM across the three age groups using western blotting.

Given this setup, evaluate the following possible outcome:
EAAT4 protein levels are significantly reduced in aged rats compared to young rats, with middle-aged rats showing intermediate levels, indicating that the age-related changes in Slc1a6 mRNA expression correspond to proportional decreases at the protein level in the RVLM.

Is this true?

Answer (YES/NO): NO